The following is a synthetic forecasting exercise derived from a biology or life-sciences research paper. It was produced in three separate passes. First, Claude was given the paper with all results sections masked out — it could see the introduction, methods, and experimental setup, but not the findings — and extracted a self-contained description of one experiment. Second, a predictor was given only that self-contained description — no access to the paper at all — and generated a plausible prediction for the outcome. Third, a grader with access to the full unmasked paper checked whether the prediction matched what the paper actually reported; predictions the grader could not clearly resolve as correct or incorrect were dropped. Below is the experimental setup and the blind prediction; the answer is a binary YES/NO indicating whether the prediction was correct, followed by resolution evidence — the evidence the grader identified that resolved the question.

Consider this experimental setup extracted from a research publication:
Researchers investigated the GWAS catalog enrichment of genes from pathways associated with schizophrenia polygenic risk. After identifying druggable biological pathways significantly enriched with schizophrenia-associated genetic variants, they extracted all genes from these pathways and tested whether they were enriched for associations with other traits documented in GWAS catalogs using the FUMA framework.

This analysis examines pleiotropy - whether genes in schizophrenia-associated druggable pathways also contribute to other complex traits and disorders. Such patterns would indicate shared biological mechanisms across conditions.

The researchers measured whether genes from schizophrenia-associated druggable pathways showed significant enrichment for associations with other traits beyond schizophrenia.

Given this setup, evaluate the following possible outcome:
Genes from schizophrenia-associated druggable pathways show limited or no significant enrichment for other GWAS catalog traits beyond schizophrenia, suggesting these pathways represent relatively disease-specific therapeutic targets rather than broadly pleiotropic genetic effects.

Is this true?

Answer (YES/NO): NO